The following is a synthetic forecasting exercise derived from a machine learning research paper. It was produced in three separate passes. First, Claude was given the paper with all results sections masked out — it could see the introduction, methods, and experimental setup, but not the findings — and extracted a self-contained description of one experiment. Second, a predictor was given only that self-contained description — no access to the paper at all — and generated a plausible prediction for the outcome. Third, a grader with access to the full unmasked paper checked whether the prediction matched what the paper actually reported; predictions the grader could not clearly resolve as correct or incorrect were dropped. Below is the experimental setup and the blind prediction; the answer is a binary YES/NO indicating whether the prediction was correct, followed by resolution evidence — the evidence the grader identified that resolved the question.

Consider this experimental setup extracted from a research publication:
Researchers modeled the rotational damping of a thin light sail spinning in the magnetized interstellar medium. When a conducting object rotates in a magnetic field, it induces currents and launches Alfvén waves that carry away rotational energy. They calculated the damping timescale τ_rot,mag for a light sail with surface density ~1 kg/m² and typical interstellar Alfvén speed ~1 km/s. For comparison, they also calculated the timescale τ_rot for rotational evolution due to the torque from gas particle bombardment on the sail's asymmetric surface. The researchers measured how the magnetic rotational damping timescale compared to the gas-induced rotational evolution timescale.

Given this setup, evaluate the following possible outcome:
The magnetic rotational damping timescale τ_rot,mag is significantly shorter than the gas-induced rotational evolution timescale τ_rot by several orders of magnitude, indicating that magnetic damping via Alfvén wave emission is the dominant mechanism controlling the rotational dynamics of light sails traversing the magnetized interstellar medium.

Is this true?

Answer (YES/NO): NO